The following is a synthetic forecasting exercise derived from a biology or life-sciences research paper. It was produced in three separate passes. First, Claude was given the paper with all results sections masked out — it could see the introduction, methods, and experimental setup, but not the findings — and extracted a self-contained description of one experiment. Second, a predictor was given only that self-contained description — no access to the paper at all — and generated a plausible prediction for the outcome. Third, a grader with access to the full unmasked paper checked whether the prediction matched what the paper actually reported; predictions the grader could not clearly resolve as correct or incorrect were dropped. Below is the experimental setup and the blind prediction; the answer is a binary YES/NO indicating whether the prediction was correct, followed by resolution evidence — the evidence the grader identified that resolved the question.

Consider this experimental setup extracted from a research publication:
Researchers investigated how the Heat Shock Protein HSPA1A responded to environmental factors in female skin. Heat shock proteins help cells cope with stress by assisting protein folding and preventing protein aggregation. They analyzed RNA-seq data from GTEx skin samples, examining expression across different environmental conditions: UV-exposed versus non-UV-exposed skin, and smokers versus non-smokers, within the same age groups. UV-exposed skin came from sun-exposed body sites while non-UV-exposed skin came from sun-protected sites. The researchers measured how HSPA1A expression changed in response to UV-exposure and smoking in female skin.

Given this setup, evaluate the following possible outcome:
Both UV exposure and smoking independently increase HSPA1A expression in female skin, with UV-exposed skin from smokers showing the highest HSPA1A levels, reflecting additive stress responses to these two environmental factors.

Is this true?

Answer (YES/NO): NO